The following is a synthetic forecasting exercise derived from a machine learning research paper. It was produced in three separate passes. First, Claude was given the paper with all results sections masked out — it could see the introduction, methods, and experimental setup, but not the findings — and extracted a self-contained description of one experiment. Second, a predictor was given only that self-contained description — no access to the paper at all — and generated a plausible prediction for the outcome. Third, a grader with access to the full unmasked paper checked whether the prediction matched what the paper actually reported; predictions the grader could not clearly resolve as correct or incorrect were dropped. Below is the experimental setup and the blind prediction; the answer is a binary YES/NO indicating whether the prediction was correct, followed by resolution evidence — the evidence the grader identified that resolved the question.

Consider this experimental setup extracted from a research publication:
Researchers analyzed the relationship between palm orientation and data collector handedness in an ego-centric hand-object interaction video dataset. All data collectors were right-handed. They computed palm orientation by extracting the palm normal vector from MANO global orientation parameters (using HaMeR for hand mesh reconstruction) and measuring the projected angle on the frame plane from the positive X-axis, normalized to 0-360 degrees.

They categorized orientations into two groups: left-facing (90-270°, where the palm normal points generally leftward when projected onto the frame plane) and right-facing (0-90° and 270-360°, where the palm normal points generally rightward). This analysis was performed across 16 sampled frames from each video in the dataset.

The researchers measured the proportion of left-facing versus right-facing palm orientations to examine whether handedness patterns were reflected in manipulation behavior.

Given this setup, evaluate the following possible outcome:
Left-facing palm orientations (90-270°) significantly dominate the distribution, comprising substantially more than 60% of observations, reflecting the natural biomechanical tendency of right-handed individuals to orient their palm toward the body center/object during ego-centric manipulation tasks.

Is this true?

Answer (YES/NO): NO